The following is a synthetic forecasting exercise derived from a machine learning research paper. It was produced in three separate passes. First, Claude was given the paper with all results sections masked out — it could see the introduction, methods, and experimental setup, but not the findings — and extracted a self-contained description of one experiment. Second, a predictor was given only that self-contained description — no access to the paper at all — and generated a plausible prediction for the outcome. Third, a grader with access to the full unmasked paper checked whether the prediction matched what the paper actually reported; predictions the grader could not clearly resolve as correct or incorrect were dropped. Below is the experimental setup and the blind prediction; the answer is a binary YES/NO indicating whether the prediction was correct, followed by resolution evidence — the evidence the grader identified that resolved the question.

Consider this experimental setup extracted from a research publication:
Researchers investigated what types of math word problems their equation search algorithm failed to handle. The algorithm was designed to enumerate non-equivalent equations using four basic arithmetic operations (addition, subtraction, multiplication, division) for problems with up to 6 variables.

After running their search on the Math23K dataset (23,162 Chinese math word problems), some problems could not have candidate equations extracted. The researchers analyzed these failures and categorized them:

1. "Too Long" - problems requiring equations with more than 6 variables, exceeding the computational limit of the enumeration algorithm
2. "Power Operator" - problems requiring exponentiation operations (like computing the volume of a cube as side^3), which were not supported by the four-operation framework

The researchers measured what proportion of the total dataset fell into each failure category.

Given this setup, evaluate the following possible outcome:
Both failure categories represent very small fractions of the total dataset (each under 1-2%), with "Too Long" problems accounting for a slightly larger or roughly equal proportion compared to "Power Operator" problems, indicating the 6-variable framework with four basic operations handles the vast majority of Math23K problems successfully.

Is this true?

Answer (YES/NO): YES